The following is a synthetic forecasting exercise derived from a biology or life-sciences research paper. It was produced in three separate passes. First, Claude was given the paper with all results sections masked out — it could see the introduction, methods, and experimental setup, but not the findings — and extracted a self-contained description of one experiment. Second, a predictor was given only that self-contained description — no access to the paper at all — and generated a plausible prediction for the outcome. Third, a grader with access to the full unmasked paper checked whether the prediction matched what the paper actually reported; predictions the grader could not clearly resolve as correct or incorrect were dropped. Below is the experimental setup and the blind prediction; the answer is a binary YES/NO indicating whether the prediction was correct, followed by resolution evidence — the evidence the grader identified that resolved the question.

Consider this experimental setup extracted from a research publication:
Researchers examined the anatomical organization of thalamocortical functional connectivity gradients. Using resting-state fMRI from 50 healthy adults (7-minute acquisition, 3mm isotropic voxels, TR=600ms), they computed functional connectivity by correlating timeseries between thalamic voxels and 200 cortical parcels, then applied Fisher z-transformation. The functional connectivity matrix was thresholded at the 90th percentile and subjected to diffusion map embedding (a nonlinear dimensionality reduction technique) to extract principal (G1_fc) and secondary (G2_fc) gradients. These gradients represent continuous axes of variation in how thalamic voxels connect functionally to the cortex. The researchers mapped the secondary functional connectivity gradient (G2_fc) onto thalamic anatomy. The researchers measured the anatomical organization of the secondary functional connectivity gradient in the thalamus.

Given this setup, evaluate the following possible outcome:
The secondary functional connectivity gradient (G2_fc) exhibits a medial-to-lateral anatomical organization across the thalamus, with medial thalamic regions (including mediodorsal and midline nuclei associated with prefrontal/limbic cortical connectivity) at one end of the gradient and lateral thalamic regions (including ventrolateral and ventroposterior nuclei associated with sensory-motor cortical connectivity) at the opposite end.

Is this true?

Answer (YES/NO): NO